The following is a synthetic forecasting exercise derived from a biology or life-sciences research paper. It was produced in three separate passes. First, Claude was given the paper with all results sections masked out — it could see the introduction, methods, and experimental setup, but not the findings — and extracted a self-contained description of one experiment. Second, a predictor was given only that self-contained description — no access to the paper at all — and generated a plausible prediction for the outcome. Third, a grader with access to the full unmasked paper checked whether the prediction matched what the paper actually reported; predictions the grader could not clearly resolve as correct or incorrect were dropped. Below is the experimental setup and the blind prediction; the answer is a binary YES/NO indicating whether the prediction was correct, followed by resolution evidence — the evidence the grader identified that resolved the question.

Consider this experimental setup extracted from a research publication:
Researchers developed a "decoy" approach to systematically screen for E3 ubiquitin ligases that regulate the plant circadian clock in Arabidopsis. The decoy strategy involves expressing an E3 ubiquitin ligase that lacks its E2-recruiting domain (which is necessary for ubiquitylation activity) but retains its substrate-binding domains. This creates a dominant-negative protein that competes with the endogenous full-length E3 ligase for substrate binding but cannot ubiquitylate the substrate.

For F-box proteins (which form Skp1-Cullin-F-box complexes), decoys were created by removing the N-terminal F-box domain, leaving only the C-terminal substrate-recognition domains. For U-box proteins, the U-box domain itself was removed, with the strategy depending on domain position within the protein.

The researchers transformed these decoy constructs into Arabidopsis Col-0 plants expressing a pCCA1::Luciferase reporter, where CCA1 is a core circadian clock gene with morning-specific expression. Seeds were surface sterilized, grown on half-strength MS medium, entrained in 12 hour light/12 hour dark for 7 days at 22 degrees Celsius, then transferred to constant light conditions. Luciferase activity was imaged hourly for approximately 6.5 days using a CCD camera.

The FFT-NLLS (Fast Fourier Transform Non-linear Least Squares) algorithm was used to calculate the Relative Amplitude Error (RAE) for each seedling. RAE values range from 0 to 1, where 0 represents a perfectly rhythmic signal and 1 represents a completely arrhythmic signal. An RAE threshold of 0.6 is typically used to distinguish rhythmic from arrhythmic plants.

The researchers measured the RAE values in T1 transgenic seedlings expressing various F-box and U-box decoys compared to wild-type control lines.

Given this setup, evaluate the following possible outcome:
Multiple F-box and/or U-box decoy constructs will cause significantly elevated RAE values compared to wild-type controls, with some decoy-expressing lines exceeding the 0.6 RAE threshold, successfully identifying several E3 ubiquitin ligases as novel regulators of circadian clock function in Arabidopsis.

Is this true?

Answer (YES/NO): NO